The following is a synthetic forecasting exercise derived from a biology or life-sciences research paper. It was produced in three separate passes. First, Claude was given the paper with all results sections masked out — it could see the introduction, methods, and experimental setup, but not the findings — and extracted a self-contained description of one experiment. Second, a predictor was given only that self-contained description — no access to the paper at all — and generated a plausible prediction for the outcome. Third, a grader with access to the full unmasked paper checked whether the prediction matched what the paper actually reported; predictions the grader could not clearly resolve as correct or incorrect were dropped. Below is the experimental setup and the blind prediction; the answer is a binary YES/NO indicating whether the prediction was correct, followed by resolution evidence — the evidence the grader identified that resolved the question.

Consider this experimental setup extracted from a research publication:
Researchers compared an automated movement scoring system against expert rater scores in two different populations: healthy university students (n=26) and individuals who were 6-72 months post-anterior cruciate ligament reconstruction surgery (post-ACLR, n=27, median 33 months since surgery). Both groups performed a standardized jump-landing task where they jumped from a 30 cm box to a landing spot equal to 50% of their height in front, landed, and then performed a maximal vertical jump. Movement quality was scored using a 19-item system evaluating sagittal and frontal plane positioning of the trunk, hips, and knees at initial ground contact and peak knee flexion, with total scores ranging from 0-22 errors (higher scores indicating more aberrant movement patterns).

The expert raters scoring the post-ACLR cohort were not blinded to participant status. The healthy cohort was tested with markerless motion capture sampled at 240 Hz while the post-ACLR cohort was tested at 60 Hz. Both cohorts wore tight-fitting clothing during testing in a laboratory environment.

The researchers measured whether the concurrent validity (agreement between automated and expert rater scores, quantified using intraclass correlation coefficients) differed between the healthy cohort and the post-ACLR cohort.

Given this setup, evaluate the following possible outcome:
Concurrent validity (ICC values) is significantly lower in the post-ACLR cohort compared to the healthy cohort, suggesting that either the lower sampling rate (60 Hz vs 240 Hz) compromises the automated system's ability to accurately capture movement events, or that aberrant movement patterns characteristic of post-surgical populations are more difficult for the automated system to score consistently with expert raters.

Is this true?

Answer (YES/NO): NO